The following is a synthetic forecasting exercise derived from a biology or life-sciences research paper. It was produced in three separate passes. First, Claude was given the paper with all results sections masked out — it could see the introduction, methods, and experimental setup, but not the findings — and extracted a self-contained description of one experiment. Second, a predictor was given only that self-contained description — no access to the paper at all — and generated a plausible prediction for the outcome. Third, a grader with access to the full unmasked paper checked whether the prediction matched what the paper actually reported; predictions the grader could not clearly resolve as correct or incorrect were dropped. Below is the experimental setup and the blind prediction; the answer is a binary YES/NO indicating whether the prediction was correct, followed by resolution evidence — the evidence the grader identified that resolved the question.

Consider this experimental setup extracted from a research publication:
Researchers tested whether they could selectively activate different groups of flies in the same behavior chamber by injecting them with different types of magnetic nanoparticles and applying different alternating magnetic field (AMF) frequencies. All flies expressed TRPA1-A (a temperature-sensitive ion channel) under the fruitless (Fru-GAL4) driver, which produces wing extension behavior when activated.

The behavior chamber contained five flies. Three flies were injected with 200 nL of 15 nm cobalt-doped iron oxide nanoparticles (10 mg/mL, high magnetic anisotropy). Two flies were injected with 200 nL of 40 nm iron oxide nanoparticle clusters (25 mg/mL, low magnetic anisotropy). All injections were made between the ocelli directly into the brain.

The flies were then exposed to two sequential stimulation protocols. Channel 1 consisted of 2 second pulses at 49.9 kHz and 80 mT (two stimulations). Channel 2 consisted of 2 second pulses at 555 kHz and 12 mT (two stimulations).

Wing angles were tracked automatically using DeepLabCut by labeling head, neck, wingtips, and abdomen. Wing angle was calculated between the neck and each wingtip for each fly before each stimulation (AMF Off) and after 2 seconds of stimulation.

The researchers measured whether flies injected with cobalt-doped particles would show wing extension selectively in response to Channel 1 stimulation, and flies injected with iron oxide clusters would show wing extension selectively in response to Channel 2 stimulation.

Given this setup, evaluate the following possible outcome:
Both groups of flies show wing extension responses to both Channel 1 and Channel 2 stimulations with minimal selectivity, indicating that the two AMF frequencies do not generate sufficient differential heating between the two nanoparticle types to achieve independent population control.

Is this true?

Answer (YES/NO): NO